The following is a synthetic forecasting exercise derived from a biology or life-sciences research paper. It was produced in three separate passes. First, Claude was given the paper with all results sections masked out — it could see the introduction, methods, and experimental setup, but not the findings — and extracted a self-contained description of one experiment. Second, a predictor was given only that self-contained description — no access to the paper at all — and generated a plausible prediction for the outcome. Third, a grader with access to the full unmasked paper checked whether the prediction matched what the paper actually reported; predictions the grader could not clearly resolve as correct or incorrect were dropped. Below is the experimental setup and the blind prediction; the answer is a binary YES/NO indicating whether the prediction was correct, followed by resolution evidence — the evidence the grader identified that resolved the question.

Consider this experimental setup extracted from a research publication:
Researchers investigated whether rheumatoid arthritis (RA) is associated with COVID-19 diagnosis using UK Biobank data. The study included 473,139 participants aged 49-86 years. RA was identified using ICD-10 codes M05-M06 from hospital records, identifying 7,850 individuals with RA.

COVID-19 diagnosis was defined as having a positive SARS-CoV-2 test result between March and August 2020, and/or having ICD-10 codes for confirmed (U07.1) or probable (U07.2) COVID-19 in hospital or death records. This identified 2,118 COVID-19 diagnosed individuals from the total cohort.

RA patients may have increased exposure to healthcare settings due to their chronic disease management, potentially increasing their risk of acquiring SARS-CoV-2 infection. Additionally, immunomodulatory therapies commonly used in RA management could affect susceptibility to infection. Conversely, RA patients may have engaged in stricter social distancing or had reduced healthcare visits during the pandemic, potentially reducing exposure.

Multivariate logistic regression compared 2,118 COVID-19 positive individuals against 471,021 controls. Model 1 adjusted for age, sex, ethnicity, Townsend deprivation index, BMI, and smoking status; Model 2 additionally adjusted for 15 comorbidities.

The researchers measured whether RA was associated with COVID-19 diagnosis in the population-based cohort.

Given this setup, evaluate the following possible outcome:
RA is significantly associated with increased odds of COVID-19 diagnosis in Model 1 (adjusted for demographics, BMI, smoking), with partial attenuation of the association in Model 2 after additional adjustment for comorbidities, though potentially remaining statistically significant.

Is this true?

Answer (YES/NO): NO